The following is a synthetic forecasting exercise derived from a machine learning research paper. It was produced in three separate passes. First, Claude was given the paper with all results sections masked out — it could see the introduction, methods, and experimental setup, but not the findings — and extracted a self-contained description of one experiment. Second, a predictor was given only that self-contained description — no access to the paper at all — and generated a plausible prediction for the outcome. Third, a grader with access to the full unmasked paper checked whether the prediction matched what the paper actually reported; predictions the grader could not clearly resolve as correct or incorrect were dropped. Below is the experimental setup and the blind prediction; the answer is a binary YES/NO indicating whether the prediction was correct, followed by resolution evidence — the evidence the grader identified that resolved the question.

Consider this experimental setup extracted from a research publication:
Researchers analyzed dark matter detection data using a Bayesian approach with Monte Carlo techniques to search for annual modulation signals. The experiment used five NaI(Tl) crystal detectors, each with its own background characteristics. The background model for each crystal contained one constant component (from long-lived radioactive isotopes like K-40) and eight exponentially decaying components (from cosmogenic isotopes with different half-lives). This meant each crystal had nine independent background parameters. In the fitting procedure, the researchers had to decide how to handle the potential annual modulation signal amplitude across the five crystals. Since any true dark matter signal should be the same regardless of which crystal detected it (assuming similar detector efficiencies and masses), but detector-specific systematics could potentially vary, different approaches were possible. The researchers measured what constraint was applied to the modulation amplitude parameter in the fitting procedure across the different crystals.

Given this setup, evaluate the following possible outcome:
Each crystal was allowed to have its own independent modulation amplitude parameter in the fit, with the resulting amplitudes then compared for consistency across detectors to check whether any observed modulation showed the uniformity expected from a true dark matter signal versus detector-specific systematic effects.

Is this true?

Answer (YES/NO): NO